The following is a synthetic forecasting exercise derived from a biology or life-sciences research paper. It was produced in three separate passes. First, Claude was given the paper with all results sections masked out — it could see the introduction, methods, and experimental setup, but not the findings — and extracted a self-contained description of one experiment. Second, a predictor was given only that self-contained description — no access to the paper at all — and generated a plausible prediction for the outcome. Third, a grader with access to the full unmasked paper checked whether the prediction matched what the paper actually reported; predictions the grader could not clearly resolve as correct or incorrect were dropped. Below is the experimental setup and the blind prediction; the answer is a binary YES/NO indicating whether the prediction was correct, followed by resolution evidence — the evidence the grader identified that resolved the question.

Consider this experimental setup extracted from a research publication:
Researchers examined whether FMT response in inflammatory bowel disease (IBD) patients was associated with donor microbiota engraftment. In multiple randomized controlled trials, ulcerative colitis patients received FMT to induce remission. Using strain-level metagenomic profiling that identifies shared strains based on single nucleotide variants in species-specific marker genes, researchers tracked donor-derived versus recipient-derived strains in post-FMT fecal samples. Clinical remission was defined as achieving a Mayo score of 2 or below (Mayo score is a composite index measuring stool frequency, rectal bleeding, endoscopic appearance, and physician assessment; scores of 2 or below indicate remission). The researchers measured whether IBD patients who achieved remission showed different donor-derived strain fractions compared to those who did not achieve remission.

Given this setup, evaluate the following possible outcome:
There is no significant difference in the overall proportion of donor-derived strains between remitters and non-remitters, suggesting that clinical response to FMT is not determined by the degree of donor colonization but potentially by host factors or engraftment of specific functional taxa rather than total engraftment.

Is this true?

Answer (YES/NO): YES